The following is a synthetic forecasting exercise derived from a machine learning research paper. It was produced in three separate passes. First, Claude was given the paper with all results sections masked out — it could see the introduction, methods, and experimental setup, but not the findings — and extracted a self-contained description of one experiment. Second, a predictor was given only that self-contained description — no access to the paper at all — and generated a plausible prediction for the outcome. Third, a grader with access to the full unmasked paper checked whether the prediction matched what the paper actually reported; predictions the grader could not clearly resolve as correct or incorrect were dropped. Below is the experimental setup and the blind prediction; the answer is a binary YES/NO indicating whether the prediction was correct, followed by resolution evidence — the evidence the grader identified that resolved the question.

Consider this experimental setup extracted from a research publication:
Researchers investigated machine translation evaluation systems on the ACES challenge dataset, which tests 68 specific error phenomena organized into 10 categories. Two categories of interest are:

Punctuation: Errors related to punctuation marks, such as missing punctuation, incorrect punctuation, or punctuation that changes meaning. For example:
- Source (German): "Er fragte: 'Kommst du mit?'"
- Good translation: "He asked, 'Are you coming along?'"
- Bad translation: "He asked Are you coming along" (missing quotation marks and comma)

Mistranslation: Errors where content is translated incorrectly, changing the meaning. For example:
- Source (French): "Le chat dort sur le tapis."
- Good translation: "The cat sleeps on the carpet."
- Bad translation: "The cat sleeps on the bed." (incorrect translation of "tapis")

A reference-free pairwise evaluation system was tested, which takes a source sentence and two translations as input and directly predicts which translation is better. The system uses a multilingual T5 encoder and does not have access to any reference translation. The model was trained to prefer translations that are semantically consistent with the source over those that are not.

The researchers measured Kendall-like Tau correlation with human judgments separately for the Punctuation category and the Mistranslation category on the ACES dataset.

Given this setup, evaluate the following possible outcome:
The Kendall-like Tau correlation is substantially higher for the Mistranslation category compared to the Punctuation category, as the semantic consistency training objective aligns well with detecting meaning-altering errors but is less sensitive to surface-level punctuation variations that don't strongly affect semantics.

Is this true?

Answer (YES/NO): NO